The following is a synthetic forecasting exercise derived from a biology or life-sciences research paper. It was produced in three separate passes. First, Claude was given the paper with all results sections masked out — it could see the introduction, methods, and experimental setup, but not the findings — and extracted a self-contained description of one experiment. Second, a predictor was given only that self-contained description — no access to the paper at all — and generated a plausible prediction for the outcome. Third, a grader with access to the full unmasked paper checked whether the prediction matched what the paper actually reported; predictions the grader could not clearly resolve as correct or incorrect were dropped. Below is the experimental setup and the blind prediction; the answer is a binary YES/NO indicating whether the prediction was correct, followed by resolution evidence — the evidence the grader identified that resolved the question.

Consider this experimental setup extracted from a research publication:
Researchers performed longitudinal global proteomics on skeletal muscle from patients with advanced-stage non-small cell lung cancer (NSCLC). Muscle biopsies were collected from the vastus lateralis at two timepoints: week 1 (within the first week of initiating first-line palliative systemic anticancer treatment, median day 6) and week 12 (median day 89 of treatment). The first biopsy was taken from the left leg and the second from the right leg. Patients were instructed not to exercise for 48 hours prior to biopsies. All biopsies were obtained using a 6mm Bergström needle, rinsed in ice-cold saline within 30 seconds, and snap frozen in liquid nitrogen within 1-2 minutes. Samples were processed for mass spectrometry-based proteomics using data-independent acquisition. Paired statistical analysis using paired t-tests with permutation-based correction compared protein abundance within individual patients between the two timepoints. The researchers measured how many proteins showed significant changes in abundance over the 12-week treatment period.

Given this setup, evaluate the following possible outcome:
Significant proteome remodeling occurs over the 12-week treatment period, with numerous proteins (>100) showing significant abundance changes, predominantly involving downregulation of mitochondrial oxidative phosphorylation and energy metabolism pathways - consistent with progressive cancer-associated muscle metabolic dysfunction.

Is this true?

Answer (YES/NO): NO